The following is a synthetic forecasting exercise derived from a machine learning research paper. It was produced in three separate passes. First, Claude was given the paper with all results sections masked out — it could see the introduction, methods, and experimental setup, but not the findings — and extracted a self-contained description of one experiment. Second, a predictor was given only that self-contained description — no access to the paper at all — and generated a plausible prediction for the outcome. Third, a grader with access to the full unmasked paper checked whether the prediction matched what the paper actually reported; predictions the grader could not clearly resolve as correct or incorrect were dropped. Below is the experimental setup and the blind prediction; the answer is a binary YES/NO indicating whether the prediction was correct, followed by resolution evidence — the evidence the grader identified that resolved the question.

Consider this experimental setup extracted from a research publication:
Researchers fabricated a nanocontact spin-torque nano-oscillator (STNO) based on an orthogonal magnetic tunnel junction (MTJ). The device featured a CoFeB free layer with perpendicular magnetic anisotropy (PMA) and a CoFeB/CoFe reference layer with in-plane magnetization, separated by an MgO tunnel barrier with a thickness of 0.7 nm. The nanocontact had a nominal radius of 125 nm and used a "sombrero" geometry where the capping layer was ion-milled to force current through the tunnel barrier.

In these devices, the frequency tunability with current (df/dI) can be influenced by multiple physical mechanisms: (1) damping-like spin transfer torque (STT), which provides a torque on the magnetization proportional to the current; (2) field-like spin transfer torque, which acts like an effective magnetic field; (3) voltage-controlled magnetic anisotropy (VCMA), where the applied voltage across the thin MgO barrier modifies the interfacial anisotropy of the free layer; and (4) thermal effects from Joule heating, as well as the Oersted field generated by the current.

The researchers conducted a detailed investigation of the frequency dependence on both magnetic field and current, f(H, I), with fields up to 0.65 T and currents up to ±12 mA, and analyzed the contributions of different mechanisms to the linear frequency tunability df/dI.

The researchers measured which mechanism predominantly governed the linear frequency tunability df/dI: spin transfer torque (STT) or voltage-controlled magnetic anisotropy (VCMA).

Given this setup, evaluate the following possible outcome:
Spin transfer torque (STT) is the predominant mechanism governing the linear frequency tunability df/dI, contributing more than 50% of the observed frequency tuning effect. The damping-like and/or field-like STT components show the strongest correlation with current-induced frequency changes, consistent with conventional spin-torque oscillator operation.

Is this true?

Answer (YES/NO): NO